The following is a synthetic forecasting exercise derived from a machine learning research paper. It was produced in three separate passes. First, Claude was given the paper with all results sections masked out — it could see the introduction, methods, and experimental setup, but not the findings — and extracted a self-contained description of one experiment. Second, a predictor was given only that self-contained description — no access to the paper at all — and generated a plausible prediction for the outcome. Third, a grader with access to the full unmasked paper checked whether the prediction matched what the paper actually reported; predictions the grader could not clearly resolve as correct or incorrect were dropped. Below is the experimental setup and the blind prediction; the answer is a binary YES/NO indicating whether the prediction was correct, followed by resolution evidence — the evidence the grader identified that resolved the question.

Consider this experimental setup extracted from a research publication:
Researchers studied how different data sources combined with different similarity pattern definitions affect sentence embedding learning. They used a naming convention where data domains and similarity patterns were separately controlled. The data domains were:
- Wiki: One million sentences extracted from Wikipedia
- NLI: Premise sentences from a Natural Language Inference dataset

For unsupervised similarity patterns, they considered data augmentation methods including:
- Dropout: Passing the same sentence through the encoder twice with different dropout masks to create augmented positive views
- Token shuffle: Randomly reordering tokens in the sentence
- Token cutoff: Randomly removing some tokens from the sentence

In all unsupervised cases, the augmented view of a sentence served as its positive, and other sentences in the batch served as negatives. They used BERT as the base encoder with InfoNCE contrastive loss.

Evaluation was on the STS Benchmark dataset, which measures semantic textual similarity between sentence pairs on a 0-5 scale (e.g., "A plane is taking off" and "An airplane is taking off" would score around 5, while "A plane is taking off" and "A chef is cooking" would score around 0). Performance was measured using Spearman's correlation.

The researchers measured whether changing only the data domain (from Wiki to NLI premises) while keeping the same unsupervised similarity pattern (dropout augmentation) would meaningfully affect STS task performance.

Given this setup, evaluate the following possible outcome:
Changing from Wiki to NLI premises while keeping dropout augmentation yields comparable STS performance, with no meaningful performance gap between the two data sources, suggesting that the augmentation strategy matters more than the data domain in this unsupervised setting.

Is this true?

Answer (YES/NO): YES